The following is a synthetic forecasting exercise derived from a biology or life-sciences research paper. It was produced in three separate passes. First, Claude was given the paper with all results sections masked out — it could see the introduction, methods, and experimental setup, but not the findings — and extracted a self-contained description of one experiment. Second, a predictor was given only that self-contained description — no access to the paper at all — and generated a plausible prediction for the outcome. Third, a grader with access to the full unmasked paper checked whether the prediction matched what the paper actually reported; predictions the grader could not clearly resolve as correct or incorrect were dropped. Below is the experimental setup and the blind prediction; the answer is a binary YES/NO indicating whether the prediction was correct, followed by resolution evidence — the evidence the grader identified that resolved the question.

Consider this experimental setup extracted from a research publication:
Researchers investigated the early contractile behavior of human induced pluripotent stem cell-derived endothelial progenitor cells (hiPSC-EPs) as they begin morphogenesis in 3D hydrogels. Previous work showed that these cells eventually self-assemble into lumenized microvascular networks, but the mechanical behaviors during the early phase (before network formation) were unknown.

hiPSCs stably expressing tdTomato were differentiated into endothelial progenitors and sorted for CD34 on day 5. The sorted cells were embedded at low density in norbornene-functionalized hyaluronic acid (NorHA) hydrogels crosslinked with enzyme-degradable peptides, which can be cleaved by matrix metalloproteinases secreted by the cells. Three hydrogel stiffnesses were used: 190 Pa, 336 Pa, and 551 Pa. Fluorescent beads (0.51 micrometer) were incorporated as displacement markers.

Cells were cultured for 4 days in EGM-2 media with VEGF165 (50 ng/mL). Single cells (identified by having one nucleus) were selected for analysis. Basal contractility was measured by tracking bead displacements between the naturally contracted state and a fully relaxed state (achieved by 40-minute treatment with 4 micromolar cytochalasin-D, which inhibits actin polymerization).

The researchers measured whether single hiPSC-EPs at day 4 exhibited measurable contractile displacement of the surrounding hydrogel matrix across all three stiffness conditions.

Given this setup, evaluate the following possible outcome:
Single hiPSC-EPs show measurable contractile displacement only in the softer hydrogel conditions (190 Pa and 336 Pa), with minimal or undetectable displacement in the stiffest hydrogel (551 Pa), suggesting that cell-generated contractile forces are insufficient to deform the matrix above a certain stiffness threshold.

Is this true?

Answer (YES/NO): NO